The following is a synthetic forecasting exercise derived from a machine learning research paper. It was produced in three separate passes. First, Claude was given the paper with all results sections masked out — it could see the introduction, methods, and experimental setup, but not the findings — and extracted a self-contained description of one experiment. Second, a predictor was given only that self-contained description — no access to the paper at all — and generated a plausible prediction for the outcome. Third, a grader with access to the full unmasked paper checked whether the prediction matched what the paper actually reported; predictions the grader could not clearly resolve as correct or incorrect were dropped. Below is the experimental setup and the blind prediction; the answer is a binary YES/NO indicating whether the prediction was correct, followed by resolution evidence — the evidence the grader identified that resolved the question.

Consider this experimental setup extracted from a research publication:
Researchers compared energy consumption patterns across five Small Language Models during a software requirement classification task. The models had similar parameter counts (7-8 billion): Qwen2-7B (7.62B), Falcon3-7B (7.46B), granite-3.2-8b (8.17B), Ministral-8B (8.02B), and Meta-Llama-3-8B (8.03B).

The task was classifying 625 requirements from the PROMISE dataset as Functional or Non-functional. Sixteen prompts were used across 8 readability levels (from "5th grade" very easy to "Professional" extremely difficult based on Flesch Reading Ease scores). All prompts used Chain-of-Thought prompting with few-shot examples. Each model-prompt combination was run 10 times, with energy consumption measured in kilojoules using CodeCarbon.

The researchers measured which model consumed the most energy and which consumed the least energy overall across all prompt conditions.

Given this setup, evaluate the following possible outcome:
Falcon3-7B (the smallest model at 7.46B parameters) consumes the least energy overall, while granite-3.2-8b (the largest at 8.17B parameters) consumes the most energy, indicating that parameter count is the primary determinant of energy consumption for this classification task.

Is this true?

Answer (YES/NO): NO